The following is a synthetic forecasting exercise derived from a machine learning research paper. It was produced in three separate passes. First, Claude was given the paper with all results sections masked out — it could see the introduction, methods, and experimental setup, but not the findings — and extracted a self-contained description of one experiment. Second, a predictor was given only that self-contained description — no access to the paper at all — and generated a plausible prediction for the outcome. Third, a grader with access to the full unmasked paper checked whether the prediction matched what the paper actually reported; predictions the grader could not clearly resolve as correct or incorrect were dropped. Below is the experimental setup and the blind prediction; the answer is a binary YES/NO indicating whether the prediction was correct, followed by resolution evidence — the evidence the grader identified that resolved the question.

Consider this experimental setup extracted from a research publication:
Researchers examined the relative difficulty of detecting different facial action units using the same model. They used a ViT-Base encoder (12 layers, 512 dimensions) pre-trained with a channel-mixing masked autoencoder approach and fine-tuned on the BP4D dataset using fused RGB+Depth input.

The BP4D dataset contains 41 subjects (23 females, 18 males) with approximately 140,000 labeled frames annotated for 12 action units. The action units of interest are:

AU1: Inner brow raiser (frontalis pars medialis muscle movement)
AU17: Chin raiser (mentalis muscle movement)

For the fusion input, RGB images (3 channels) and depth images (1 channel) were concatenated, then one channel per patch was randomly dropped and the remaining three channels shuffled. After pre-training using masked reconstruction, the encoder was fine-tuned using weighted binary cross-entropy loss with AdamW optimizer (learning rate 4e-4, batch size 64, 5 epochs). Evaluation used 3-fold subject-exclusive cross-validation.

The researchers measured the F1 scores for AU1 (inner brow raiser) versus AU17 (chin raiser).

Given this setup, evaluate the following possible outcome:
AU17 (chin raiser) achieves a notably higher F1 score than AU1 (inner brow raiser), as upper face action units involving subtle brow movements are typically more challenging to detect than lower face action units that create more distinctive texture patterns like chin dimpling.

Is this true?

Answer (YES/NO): YES